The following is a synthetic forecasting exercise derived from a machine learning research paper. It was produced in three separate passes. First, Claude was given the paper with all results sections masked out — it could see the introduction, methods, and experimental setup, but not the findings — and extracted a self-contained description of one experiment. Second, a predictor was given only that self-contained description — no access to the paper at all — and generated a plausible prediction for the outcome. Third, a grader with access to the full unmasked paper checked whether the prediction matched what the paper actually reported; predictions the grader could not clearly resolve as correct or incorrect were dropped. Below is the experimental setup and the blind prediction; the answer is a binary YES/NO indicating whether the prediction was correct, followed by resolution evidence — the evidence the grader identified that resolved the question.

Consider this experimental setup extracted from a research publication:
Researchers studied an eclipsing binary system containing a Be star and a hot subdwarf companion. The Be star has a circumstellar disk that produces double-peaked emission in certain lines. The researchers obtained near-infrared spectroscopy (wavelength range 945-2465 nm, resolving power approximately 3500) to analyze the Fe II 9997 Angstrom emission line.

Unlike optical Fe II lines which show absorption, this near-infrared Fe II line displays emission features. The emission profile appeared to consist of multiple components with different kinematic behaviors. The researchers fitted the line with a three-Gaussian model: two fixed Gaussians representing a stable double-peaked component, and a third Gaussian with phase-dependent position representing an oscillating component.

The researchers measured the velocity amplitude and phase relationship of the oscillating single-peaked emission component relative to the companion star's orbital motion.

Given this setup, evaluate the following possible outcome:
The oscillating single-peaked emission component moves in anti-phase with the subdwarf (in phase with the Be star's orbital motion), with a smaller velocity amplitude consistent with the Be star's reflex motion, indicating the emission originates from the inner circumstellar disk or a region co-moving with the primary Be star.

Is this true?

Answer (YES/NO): NO